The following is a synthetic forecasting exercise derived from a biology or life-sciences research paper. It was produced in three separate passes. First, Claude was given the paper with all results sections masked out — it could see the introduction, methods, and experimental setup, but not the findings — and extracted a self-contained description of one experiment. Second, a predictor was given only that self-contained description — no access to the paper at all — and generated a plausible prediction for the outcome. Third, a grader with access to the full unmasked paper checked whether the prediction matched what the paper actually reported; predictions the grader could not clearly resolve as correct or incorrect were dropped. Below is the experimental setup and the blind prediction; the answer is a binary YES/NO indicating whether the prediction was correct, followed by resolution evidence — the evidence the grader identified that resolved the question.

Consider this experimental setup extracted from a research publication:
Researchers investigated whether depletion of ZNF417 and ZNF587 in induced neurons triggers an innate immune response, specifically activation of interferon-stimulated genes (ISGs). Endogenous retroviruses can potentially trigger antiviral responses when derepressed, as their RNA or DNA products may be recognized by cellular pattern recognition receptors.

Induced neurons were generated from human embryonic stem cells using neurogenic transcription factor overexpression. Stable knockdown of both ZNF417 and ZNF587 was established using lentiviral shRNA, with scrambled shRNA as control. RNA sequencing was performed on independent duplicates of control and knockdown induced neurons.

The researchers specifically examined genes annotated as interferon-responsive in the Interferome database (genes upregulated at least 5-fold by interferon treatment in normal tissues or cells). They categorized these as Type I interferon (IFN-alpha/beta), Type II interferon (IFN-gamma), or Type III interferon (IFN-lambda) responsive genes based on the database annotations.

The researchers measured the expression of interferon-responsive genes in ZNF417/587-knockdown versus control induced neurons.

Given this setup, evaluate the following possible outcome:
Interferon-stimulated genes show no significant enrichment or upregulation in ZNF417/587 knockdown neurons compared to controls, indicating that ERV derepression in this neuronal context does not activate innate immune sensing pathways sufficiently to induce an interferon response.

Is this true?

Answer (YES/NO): NO